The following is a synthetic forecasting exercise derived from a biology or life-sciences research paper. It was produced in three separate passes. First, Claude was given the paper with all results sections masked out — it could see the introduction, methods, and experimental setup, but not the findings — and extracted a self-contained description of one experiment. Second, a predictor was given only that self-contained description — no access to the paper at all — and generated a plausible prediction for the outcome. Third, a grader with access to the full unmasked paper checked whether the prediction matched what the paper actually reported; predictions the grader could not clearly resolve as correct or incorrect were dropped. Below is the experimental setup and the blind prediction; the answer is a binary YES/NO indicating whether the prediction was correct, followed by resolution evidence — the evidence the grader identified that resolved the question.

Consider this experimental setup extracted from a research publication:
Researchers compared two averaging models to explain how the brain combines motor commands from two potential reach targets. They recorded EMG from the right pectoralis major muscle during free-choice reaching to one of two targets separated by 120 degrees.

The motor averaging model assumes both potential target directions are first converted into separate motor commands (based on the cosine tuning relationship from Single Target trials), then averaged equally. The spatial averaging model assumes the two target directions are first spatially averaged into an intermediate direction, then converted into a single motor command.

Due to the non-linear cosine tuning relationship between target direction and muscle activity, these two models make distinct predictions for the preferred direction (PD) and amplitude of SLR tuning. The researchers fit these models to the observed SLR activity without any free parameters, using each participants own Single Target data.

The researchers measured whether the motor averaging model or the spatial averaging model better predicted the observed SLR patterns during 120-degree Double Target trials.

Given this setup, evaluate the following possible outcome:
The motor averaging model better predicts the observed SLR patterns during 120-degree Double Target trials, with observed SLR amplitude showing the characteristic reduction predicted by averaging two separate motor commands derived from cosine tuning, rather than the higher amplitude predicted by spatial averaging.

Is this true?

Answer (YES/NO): NO